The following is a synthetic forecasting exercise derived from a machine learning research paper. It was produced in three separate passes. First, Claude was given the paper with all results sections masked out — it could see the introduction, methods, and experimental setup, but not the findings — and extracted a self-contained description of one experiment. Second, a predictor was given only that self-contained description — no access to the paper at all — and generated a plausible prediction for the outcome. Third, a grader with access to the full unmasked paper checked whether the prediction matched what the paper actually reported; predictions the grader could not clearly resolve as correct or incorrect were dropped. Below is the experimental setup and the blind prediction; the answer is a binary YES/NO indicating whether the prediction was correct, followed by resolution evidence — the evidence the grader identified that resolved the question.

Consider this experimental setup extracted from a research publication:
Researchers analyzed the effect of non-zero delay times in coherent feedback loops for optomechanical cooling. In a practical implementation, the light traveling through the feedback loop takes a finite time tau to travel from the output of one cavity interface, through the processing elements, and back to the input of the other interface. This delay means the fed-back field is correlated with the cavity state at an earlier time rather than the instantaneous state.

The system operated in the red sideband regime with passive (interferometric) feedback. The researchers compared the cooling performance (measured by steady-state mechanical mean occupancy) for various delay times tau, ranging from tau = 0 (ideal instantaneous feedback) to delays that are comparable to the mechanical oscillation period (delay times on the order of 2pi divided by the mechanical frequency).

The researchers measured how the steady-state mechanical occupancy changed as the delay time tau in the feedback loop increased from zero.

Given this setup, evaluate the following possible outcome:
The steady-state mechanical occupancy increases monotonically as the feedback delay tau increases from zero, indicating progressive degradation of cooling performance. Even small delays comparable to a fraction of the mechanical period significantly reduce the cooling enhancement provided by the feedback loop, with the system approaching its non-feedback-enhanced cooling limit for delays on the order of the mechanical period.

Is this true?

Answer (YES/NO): NO